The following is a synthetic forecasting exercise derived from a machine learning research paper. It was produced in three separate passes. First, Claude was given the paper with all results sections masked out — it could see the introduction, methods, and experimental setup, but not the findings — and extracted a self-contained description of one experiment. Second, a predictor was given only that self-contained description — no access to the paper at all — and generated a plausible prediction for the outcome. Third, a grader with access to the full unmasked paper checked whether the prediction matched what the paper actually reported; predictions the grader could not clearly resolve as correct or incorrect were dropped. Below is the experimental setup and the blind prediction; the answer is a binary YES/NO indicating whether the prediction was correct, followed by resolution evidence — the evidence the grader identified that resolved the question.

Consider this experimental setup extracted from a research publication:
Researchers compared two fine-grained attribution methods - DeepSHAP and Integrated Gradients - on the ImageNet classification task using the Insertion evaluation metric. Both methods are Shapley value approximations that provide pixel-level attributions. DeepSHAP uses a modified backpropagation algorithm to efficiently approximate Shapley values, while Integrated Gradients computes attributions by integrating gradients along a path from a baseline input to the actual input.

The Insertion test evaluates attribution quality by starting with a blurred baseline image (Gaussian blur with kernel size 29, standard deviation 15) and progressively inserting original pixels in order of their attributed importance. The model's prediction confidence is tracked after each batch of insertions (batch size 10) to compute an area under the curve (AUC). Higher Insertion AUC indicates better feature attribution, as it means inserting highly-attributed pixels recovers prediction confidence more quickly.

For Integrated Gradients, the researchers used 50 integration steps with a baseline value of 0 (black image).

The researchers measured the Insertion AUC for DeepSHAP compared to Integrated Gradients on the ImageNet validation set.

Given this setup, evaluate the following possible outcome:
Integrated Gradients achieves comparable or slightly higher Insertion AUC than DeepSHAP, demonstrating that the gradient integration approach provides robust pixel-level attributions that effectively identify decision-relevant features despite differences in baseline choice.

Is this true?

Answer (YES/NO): NO